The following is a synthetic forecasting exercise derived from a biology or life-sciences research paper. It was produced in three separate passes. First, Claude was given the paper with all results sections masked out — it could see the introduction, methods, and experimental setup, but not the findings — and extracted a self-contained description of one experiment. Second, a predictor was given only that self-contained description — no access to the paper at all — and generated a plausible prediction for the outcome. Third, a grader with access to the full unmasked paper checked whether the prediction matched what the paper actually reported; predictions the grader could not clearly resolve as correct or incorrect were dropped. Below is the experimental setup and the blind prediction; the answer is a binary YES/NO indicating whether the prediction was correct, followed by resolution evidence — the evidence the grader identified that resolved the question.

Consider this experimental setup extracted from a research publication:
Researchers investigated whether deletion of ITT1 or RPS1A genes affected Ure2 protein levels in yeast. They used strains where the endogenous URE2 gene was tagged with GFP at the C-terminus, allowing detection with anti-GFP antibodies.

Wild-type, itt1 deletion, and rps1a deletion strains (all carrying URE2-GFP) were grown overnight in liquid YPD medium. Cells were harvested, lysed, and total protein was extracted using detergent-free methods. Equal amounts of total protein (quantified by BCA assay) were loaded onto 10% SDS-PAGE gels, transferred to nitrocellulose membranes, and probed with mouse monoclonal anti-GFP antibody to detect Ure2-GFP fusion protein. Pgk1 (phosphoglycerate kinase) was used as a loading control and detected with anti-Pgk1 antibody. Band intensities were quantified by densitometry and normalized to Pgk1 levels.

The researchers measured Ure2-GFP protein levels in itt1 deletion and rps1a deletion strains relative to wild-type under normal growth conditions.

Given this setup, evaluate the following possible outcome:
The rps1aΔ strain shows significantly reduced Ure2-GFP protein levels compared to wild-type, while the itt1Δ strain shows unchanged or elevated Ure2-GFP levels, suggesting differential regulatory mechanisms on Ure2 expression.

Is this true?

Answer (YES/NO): NO